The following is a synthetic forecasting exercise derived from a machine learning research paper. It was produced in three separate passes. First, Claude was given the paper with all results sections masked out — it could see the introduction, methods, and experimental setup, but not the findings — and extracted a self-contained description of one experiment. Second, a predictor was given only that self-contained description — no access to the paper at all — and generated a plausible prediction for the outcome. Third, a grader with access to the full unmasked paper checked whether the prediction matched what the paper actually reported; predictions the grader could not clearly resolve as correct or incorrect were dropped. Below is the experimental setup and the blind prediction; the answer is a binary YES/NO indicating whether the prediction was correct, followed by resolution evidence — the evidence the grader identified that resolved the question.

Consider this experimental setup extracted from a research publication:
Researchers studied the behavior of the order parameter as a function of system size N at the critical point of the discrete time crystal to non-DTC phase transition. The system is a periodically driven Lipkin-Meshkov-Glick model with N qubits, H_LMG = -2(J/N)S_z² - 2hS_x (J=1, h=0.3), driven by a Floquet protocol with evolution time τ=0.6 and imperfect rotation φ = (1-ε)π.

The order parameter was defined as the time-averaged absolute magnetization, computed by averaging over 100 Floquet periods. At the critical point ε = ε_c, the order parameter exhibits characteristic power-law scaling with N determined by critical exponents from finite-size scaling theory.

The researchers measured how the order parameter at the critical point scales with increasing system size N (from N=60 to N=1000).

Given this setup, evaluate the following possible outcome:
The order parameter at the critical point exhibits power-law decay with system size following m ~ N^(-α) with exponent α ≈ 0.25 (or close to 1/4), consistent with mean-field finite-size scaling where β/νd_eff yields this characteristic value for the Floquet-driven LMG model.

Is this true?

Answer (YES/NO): NO